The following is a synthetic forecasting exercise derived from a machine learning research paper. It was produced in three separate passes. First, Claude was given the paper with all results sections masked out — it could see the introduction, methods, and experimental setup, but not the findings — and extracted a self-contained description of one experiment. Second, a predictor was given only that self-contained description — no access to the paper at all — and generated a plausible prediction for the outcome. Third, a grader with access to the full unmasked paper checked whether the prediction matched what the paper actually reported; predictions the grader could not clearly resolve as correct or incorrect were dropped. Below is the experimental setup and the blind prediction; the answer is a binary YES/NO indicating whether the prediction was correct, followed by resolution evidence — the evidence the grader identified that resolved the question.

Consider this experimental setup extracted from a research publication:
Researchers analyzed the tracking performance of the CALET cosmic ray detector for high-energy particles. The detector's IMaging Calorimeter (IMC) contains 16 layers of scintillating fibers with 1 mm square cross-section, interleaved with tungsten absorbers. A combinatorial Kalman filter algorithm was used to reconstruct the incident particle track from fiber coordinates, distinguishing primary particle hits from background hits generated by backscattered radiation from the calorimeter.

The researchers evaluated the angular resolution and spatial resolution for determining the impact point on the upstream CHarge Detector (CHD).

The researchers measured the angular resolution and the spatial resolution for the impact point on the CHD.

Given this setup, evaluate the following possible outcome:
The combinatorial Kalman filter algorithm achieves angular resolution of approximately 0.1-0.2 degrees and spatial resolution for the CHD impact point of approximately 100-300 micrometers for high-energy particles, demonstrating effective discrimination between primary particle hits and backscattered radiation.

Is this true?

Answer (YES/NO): NO